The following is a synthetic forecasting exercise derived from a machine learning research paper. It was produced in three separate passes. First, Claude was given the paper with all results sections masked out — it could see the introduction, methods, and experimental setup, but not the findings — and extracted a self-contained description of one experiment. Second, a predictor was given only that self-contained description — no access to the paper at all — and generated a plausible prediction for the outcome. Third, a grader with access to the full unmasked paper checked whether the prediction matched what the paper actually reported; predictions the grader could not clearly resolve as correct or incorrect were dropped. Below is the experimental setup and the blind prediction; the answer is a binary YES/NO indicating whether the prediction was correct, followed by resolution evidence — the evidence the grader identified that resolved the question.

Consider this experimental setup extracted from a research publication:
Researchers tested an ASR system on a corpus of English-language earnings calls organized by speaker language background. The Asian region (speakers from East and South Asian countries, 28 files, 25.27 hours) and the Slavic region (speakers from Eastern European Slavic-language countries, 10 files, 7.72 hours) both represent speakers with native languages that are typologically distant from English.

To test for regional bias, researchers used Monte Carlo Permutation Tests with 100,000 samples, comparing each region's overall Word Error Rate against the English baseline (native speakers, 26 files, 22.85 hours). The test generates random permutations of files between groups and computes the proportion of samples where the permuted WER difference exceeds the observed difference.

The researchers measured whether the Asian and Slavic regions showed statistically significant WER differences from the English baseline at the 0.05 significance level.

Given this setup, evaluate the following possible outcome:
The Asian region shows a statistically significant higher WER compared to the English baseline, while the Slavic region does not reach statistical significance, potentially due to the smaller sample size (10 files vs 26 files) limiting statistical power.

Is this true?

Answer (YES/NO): YES